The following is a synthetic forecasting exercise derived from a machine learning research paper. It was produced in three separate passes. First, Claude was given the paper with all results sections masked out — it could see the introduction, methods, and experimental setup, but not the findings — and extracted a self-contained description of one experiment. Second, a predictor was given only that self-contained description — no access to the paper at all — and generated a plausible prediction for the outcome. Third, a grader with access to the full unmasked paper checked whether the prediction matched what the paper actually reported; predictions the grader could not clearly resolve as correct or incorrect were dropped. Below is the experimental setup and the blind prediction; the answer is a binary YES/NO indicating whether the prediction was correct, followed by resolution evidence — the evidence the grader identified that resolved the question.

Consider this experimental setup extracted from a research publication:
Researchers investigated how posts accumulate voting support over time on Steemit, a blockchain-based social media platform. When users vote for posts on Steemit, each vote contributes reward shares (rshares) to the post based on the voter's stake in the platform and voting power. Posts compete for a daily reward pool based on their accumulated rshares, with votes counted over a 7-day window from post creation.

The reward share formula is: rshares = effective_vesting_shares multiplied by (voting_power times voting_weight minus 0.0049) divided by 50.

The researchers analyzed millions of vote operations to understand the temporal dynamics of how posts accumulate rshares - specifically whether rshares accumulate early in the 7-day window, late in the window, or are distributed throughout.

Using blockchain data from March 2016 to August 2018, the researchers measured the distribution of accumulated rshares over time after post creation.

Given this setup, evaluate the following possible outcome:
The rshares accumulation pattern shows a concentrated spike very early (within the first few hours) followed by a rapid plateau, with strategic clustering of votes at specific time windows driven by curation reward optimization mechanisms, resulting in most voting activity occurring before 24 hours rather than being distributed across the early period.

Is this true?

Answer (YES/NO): NO